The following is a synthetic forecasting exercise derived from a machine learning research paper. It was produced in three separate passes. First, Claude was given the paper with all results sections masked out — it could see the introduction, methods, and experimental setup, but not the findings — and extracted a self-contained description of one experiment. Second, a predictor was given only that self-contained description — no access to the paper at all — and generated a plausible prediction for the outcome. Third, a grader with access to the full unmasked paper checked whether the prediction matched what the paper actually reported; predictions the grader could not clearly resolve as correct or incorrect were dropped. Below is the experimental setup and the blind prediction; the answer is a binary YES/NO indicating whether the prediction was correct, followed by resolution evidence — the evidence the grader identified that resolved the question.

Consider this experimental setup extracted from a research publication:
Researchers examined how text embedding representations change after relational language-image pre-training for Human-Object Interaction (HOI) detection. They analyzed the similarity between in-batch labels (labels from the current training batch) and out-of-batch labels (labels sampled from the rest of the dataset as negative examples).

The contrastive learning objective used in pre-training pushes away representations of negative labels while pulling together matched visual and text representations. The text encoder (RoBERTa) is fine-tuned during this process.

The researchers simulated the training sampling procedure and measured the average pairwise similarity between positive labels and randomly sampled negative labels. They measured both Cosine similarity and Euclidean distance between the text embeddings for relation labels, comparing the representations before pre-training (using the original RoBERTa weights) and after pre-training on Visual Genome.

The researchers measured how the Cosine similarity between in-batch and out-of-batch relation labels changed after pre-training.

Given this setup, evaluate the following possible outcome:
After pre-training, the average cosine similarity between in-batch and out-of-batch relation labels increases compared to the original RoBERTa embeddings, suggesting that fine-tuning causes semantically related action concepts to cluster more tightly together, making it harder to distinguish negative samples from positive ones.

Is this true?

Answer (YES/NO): NO